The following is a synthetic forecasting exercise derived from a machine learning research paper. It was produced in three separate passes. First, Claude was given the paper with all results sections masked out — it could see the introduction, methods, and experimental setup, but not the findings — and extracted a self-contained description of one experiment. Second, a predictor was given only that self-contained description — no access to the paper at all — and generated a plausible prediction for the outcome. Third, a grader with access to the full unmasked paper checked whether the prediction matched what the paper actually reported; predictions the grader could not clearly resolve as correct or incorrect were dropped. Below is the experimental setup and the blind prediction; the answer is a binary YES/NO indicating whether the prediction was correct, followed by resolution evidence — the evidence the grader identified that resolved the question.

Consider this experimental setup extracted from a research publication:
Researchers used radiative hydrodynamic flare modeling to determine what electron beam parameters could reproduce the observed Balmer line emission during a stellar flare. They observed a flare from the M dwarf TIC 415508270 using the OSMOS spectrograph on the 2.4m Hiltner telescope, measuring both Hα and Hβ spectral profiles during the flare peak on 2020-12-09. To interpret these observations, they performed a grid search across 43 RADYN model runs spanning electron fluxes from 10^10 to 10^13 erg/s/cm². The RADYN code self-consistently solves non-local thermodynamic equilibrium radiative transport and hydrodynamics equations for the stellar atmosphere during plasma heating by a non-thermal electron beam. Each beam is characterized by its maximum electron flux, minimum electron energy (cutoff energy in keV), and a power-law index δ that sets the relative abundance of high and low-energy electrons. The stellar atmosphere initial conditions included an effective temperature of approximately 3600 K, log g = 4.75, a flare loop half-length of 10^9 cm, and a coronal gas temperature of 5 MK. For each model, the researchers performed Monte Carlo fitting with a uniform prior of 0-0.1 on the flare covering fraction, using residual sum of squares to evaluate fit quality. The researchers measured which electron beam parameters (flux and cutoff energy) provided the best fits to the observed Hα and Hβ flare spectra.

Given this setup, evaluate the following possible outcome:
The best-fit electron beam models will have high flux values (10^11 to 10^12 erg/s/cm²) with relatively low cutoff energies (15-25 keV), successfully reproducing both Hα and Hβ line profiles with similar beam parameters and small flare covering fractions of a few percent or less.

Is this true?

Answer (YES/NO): NO